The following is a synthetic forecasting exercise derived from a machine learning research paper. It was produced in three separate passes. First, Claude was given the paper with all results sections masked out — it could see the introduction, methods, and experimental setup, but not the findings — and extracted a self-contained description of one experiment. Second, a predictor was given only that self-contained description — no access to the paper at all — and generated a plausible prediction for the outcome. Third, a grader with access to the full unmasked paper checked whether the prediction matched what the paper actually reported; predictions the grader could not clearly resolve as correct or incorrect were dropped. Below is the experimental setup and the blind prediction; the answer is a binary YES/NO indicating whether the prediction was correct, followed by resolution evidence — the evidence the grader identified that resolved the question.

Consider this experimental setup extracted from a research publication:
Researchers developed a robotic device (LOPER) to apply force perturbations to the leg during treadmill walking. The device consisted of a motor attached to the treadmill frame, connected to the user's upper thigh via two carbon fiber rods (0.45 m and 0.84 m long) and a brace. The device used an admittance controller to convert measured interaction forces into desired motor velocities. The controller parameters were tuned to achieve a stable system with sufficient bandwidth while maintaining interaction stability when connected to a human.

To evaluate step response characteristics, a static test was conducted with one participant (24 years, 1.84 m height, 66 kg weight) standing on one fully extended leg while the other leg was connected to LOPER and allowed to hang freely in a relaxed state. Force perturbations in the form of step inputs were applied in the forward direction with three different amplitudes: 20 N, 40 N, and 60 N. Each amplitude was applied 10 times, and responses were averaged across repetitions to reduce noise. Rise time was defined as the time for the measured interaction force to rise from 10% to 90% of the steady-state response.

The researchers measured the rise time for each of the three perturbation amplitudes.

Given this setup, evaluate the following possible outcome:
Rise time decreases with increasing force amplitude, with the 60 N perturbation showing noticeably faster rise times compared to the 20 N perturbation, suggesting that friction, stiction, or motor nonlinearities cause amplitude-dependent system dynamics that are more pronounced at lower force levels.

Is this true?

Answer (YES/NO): NO